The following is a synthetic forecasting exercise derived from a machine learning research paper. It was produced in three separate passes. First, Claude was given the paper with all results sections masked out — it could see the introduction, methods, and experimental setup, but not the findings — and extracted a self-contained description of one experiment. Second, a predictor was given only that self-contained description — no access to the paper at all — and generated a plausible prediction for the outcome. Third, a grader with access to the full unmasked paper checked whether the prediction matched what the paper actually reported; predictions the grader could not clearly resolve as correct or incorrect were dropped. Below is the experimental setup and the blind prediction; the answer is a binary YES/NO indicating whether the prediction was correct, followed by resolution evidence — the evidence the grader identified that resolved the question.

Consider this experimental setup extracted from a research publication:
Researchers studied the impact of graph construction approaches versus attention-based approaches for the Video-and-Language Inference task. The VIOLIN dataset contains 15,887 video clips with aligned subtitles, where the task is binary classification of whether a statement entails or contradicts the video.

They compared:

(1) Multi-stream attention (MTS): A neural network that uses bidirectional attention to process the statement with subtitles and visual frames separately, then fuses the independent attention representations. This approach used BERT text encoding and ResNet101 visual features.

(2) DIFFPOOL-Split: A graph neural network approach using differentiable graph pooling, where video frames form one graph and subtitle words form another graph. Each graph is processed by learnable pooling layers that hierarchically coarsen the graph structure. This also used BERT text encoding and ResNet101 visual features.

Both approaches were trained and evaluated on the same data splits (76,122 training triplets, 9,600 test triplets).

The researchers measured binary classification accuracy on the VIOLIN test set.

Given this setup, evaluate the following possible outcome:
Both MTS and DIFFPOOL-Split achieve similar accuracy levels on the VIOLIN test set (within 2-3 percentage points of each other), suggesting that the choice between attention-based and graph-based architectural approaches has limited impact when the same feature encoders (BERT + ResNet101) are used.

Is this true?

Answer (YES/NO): NO